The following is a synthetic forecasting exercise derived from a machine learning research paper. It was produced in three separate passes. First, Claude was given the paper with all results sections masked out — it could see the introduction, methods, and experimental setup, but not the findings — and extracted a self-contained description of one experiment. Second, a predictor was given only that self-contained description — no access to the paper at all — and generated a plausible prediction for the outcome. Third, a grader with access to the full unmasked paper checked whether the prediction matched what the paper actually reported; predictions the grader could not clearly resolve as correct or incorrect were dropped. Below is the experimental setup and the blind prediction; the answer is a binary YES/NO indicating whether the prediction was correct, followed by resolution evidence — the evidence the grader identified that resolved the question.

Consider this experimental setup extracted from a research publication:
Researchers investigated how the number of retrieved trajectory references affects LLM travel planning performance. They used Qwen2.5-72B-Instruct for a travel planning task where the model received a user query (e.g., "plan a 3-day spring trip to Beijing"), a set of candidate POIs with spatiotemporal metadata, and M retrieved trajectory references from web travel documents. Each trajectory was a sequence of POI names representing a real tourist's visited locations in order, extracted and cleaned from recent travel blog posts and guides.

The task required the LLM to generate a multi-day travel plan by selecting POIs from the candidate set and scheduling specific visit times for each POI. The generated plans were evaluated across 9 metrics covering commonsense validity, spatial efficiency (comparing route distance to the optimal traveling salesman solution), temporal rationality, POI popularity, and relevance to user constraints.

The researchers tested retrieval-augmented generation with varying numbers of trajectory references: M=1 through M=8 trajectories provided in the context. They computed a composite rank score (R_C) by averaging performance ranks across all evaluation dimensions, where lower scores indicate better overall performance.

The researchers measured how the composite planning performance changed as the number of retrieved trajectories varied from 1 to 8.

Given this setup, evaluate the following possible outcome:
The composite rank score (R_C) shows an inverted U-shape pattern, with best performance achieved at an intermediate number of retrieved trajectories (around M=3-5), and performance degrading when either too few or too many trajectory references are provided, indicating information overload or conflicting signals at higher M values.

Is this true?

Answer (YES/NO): NO